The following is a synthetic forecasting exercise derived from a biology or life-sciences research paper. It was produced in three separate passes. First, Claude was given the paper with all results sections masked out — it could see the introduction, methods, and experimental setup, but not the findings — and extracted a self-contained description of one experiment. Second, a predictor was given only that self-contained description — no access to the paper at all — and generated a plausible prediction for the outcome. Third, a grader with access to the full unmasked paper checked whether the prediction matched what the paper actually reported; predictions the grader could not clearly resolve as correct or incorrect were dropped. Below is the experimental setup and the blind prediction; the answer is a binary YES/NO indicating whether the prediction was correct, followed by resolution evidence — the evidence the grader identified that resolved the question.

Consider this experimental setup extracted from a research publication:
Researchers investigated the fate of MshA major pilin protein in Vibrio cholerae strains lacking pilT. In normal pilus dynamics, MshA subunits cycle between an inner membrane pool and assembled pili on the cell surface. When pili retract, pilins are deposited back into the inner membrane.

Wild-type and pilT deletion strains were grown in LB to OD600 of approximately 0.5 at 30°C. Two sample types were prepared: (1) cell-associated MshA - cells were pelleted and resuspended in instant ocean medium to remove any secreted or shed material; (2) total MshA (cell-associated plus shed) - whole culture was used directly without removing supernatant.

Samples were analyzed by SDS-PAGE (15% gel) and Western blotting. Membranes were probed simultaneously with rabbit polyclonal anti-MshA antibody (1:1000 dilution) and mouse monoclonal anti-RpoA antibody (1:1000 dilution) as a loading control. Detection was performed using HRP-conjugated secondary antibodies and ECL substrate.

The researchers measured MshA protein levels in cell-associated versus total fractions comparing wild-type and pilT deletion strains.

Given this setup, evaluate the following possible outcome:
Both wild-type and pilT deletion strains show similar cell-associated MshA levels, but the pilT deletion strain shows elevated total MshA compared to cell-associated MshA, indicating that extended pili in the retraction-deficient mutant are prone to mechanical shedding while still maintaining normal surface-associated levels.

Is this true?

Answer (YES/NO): NO